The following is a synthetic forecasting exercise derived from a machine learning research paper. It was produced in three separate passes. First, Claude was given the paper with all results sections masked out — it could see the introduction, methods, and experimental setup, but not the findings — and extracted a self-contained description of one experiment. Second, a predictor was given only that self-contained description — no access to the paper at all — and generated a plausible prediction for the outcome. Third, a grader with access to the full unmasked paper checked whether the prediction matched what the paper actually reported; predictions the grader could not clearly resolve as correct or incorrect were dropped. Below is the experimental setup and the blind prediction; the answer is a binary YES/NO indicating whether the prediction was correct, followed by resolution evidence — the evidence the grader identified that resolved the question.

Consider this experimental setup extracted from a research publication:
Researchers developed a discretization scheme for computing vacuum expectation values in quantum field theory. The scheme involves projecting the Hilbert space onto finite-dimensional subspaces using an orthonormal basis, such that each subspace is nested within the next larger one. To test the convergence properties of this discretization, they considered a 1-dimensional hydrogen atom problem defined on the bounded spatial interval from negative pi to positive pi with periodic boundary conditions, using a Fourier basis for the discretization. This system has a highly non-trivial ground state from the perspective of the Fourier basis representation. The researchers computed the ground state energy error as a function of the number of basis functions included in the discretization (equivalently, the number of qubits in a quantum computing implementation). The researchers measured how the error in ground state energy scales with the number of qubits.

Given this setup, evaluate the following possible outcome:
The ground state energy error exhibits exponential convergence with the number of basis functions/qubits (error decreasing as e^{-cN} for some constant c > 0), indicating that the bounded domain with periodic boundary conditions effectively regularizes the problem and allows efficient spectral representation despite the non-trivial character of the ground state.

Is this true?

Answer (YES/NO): YES